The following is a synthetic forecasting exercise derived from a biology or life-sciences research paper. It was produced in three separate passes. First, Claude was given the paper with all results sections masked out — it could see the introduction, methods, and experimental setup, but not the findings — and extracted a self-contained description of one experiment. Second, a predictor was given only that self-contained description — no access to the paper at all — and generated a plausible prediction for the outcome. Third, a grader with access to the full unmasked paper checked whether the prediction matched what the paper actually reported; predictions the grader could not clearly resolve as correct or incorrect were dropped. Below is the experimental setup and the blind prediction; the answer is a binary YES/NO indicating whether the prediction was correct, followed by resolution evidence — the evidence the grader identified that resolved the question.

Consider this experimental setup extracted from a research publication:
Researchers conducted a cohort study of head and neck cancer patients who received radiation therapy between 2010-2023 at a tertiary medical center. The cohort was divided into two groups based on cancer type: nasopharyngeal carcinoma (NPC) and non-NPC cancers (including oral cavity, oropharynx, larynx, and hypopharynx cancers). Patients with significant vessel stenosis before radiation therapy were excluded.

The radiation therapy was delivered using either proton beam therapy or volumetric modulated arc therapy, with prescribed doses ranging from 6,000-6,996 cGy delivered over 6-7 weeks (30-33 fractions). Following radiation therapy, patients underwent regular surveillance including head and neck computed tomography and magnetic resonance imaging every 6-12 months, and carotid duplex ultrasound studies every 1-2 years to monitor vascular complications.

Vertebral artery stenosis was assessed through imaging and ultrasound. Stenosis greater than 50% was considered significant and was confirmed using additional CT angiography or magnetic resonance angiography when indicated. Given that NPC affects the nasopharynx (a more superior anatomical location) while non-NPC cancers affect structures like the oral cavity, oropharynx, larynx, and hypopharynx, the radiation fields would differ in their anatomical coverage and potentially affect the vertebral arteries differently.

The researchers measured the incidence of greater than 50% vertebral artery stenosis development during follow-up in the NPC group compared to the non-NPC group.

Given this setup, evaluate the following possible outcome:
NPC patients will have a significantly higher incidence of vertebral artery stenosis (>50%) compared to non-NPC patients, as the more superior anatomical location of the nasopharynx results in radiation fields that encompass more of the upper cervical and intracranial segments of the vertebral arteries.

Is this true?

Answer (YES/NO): NO